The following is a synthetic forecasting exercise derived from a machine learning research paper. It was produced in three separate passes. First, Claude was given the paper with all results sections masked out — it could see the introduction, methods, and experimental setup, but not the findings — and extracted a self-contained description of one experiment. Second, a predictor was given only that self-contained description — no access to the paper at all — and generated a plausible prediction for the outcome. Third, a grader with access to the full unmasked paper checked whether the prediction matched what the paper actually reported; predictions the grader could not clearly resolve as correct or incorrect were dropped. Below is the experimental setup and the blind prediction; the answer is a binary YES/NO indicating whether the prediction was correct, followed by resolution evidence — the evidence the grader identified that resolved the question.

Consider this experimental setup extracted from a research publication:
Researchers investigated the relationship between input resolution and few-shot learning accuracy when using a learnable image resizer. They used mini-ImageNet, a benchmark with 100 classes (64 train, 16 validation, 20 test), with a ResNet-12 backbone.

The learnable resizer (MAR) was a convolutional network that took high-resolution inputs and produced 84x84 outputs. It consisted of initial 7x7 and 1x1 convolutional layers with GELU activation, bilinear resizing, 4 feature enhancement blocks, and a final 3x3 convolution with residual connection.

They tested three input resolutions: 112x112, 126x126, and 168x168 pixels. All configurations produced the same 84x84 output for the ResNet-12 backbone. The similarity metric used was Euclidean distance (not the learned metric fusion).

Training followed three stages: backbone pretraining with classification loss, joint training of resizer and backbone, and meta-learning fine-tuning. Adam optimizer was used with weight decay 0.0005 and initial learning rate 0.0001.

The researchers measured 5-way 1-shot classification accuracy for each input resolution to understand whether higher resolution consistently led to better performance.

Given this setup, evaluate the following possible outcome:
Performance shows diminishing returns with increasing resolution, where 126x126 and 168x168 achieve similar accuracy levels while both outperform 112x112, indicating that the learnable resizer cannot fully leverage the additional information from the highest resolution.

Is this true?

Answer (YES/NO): NO